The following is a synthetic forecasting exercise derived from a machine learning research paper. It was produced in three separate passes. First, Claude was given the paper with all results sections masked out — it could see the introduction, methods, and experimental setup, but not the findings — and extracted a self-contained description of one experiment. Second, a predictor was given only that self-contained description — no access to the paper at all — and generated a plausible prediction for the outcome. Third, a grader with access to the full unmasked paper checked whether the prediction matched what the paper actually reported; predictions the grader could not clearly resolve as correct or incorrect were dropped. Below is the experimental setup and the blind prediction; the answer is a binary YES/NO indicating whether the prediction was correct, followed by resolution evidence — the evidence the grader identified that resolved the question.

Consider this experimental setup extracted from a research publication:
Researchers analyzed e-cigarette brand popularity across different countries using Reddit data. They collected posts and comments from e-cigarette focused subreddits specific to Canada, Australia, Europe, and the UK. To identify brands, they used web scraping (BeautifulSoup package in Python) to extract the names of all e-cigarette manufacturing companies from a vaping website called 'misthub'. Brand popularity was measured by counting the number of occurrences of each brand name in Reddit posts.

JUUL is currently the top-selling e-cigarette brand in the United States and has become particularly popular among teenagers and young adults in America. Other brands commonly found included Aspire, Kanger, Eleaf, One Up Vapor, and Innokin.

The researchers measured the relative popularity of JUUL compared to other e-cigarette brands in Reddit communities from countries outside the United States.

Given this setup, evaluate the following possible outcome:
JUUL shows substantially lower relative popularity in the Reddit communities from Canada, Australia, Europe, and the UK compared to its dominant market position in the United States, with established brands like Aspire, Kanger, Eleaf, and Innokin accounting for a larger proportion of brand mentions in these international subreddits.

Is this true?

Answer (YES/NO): YES